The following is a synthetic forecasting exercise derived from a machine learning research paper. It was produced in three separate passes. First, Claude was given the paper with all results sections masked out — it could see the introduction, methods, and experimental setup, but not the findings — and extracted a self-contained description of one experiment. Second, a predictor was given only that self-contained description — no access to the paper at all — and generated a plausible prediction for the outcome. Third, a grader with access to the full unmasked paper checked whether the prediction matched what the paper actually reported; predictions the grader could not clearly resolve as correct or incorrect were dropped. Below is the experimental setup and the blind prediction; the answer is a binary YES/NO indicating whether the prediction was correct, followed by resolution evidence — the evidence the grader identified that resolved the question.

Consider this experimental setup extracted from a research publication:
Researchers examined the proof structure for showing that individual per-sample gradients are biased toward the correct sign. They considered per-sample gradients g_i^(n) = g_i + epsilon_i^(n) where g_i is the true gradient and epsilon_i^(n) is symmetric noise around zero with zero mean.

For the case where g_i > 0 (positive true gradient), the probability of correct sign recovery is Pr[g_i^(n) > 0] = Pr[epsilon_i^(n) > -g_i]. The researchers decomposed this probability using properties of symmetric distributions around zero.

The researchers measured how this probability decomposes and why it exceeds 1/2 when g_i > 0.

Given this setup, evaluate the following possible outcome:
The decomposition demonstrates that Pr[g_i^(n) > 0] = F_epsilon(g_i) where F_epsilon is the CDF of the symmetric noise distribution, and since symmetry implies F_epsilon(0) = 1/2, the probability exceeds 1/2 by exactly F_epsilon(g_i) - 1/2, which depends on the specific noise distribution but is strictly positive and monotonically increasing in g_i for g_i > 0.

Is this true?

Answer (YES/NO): NO